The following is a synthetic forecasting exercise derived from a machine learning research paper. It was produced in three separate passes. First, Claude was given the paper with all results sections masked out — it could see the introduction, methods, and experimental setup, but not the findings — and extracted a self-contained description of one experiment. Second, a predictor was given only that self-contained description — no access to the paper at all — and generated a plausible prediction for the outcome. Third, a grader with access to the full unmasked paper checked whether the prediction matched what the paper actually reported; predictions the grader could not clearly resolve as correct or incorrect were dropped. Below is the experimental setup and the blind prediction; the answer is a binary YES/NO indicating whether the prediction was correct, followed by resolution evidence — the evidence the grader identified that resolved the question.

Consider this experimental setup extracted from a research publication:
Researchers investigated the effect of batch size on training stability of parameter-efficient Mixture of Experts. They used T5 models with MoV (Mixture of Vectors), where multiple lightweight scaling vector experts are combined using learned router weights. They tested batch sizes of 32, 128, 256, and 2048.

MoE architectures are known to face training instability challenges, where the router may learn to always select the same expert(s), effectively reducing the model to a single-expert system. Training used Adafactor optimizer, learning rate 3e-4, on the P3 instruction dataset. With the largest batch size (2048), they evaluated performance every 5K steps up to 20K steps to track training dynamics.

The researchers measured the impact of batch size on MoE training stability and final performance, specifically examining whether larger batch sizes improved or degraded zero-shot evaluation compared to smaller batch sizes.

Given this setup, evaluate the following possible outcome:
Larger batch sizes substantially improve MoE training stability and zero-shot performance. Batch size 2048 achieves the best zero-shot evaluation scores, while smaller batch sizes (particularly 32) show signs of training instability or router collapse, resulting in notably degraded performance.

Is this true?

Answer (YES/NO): NO